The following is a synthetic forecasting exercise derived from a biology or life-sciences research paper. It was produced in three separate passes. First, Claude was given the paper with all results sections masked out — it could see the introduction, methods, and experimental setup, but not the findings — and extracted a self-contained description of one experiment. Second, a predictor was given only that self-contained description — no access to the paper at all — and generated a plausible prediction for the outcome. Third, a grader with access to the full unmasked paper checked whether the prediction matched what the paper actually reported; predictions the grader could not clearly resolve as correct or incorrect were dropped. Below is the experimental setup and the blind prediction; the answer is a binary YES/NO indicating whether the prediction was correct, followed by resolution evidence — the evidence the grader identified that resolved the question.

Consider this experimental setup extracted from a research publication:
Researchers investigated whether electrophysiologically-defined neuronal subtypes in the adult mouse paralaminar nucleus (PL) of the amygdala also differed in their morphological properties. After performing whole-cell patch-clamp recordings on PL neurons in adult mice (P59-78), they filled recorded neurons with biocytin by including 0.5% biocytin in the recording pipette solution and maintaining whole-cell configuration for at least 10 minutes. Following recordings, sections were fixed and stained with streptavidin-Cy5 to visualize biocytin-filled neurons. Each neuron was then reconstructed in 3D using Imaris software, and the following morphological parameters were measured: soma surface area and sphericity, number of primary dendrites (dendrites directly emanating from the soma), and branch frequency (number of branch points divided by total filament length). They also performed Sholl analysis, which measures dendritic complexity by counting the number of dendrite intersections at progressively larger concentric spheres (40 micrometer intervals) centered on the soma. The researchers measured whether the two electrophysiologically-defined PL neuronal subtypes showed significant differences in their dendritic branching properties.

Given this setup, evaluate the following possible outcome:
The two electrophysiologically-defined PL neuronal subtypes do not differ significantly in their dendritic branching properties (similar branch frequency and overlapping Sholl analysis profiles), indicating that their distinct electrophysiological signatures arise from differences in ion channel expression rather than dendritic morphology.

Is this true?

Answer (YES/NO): NO